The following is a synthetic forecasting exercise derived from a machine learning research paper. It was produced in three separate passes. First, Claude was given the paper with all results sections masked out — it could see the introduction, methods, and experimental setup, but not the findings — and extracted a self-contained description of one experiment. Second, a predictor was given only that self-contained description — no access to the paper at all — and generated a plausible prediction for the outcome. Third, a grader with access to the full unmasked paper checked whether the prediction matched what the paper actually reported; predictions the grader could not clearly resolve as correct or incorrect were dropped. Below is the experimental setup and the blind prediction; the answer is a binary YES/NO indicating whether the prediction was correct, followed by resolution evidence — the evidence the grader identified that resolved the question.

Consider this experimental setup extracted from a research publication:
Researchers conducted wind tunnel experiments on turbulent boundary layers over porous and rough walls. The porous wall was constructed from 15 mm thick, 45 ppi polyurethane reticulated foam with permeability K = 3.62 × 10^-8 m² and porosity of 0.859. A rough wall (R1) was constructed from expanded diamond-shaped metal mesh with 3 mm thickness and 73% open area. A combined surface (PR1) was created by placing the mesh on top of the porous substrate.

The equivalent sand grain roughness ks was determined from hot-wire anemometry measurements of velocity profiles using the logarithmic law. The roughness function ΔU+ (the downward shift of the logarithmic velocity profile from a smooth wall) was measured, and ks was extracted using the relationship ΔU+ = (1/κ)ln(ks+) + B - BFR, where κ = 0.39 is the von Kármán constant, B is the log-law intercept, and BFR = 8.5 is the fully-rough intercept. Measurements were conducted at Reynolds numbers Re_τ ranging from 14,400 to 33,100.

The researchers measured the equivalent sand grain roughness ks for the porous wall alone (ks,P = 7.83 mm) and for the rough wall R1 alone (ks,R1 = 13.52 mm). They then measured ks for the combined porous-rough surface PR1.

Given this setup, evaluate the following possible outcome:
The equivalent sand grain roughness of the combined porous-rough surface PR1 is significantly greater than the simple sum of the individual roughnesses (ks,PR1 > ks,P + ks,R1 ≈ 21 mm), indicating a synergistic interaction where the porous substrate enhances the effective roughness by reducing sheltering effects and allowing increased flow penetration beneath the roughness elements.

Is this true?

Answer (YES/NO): NO